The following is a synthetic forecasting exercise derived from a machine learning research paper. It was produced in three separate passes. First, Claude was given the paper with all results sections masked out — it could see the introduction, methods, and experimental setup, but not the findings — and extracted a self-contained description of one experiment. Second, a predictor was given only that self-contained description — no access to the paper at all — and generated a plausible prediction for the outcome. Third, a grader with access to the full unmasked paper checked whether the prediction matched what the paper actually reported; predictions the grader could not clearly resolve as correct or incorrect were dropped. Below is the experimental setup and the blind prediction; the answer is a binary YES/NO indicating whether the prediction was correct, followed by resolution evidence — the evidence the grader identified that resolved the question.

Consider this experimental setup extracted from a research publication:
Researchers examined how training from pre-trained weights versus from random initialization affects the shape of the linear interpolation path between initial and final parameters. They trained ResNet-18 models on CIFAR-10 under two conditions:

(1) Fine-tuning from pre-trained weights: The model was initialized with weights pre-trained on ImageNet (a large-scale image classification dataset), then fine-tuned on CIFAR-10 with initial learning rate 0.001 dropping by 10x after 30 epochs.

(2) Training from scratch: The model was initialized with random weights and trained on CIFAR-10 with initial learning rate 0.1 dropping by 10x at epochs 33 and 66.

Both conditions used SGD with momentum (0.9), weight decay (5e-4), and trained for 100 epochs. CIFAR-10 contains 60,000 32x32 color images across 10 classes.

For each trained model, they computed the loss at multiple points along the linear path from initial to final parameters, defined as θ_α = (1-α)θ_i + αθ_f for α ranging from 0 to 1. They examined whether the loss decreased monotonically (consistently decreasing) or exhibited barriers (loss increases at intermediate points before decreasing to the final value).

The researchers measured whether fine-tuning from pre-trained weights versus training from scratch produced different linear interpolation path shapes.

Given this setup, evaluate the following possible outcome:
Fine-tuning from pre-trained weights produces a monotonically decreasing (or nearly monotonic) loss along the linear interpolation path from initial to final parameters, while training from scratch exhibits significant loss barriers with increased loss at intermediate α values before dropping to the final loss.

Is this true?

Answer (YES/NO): NO